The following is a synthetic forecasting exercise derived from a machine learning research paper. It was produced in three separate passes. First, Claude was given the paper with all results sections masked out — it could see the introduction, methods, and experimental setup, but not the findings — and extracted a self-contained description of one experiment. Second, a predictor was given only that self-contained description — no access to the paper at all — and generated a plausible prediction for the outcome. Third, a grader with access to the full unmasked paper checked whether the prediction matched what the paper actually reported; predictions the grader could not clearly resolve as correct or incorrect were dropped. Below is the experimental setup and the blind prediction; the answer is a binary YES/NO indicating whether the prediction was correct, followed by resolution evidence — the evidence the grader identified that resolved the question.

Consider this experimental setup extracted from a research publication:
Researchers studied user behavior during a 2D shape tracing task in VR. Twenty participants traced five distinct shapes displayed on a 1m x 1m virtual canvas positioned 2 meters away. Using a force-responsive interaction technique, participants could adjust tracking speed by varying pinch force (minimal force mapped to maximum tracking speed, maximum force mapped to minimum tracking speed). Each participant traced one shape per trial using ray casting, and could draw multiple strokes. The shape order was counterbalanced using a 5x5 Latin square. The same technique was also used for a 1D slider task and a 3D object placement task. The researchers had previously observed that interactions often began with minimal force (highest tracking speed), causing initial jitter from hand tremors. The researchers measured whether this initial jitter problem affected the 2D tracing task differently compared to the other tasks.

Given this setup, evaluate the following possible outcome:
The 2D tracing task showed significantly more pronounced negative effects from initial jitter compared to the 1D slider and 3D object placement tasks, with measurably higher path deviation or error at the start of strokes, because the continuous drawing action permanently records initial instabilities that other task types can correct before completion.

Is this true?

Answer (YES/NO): NO